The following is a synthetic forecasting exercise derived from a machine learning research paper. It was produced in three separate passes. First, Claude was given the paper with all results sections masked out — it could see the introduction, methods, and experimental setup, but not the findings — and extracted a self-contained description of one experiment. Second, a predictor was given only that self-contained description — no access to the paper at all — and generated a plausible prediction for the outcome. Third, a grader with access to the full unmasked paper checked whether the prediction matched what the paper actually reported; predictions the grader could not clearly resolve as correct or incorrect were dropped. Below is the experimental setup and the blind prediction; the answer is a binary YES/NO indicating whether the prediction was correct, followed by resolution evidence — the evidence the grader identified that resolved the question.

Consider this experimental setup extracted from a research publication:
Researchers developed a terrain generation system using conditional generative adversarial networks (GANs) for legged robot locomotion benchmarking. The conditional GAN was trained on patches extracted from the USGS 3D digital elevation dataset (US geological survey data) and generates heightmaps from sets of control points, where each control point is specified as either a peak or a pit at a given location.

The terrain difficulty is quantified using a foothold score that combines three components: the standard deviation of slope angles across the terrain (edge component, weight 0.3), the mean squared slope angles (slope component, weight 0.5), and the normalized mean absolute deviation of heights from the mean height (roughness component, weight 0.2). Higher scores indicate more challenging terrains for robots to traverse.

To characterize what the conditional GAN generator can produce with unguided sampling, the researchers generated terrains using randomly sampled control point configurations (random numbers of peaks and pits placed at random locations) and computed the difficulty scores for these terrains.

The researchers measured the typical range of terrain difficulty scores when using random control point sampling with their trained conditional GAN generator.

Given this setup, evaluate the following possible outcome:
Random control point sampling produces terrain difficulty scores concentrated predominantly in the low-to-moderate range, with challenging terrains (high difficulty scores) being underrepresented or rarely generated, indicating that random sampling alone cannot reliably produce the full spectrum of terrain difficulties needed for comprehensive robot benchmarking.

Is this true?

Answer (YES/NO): YES